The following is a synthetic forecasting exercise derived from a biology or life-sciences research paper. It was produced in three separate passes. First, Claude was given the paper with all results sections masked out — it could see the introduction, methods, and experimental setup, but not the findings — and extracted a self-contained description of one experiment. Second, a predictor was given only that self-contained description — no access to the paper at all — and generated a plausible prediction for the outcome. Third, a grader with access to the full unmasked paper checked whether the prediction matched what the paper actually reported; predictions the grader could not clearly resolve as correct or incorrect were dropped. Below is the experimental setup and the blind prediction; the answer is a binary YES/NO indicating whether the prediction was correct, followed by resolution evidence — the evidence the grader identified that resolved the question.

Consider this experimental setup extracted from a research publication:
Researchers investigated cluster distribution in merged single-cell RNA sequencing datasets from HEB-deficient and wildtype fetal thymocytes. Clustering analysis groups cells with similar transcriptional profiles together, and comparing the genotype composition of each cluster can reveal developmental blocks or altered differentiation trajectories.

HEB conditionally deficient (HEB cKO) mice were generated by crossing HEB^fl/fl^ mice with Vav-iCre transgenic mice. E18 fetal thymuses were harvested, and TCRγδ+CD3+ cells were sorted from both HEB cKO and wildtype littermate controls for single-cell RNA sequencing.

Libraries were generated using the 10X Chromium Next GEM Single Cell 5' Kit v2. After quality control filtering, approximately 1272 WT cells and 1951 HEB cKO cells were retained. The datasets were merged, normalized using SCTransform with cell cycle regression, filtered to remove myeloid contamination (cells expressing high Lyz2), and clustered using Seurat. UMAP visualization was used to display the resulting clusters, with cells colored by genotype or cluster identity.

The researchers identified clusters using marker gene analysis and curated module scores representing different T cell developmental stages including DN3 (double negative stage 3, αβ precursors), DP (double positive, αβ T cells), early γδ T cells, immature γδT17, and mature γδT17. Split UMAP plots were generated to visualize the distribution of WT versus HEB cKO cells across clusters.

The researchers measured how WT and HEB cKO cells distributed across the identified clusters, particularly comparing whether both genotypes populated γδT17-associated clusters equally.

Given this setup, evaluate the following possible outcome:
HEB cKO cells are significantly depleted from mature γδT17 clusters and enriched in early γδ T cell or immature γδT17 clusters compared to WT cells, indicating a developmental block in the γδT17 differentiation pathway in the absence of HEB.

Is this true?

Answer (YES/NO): NO